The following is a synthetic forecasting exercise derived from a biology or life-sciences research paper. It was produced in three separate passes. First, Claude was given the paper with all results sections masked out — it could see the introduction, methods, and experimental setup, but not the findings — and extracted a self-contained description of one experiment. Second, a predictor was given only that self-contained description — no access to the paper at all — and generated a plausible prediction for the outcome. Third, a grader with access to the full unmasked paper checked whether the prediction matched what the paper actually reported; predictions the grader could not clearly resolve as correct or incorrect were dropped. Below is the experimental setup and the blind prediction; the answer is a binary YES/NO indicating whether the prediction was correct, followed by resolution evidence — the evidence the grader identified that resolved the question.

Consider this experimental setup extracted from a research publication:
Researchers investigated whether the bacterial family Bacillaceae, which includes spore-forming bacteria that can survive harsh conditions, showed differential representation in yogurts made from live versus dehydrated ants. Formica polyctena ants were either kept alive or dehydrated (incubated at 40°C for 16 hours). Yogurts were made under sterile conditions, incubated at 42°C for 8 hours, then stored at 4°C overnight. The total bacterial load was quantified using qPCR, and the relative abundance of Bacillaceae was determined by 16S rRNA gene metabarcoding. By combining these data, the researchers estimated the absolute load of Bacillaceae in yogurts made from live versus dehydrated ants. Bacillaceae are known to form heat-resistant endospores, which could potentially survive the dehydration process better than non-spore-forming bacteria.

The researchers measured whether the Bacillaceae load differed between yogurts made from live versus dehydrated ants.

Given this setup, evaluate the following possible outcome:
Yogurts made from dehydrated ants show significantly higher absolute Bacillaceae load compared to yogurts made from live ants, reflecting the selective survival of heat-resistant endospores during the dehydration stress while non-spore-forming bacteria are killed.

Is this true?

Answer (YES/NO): YES